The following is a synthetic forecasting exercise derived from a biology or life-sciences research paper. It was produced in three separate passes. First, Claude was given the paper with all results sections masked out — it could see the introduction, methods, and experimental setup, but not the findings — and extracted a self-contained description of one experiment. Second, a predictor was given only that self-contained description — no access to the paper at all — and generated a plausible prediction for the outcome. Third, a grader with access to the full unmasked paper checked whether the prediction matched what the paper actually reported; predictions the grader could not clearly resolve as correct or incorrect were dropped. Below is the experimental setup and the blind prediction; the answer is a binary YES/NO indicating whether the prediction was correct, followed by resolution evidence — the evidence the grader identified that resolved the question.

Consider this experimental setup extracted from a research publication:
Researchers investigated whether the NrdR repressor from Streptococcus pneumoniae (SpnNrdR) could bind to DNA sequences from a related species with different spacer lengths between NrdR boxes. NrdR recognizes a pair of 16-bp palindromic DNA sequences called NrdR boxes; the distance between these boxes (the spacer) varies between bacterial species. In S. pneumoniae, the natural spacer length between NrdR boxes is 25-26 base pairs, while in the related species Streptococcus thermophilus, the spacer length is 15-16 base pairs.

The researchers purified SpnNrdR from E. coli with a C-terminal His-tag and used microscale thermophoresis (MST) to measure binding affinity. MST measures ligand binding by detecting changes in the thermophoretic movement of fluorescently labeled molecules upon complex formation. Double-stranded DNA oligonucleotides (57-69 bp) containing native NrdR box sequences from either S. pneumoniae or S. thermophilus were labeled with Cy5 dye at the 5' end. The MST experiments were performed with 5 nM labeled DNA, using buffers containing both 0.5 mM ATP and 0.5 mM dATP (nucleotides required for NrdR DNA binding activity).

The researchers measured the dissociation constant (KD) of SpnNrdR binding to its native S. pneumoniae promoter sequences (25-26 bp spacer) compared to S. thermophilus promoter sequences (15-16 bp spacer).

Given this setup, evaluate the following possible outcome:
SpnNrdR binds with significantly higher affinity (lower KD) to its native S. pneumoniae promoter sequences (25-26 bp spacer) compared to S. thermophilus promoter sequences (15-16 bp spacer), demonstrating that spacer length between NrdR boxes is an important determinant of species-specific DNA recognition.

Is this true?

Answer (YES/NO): NO